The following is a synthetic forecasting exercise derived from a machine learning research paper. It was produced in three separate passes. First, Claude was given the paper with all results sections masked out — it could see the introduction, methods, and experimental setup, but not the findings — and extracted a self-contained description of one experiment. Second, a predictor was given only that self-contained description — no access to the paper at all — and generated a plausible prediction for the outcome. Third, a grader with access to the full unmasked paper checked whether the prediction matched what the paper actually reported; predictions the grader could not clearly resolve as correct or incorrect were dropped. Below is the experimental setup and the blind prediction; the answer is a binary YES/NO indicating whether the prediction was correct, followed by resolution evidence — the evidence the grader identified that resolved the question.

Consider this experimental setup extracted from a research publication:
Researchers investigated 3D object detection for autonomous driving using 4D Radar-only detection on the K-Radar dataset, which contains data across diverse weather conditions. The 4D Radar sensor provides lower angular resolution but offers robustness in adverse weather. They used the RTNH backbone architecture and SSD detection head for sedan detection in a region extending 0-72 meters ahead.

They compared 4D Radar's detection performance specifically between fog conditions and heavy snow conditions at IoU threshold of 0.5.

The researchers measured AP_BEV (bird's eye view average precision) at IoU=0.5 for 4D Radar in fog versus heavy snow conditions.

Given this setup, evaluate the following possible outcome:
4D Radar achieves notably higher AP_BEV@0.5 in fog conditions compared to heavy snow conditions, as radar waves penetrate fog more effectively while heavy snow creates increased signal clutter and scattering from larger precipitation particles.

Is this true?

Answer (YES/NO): NO